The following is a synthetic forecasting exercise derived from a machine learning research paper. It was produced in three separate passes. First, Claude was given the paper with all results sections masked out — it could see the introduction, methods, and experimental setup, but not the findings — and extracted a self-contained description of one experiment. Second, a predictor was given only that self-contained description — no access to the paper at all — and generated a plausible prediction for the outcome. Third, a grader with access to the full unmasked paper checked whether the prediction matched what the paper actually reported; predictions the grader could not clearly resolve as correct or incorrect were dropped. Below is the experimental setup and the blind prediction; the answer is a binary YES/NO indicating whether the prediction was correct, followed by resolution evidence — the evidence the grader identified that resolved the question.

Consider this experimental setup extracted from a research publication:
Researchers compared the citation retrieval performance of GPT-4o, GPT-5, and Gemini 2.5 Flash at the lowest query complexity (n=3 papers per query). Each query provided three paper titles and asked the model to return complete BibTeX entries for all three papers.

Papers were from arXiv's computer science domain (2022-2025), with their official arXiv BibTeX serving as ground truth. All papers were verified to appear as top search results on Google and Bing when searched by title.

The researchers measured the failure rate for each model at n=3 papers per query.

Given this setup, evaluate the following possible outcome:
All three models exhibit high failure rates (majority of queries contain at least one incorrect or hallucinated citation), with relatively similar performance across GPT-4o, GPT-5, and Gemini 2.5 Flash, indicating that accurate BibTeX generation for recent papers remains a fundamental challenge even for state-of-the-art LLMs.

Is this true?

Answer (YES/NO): NO